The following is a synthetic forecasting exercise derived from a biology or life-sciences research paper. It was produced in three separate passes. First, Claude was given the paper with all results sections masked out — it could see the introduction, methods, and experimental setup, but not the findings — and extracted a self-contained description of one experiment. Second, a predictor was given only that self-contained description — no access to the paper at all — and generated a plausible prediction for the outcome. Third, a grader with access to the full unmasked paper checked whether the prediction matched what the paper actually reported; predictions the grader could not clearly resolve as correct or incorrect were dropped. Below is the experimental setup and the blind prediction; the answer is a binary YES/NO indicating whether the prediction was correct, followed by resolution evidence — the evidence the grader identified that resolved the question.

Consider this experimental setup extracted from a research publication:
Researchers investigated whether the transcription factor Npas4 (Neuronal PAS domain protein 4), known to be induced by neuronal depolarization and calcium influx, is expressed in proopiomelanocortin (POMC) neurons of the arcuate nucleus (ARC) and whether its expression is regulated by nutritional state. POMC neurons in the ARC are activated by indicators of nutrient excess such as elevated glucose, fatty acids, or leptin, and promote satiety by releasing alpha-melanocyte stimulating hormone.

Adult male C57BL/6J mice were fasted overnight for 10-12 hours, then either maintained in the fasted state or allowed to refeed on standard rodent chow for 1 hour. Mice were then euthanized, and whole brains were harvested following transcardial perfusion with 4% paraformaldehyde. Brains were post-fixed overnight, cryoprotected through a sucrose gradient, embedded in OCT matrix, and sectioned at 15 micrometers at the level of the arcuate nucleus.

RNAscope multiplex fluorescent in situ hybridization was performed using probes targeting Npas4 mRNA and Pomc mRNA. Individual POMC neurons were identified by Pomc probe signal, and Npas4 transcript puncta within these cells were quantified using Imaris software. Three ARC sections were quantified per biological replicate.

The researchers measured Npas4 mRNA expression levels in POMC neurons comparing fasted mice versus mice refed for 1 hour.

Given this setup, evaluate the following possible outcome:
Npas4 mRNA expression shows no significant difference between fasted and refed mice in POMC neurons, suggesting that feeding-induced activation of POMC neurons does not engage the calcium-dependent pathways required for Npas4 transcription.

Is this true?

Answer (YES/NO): NO